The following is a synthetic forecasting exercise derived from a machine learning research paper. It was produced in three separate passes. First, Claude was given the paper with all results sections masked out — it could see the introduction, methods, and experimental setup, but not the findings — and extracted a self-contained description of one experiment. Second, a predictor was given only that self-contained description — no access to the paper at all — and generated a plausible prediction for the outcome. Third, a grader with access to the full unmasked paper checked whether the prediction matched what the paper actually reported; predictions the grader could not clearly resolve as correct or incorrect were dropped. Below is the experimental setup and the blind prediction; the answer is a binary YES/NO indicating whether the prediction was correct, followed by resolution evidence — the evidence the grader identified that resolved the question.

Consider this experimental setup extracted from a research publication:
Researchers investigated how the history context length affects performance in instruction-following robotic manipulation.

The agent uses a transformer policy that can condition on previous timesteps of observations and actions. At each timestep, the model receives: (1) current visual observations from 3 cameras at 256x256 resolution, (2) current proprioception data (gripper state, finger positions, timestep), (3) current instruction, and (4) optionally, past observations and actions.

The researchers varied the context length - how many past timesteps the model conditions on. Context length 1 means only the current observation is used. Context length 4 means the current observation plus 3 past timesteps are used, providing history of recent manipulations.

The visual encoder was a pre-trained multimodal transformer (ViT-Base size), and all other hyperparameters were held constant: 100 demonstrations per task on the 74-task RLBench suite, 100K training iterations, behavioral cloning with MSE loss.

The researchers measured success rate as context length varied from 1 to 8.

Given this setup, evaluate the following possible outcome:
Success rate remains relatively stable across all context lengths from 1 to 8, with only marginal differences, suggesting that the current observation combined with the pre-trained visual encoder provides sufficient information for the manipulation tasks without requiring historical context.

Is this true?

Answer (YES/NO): NO